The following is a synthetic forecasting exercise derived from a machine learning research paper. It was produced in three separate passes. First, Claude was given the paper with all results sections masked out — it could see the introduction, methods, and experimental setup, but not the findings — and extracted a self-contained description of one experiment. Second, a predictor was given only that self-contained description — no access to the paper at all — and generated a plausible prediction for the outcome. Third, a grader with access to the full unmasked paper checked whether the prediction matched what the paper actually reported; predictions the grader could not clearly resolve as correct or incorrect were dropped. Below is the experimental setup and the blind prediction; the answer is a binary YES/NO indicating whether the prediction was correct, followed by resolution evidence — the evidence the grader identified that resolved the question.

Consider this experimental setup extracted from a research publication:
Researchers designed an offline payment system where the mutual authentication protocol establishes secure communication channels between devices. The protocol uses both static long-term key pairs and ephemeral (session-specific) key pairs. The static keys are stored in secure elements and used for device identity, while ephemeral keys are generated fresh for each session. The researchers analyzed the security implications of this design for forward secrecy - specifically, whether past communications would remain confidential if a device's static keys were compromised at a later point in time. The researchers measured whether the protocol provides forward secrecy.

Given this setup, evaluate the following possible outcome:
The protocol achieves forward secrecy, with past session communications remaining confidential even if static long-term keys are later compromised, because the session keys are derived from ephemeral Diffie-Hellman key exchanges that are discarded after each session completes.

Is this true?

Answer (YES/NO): YES